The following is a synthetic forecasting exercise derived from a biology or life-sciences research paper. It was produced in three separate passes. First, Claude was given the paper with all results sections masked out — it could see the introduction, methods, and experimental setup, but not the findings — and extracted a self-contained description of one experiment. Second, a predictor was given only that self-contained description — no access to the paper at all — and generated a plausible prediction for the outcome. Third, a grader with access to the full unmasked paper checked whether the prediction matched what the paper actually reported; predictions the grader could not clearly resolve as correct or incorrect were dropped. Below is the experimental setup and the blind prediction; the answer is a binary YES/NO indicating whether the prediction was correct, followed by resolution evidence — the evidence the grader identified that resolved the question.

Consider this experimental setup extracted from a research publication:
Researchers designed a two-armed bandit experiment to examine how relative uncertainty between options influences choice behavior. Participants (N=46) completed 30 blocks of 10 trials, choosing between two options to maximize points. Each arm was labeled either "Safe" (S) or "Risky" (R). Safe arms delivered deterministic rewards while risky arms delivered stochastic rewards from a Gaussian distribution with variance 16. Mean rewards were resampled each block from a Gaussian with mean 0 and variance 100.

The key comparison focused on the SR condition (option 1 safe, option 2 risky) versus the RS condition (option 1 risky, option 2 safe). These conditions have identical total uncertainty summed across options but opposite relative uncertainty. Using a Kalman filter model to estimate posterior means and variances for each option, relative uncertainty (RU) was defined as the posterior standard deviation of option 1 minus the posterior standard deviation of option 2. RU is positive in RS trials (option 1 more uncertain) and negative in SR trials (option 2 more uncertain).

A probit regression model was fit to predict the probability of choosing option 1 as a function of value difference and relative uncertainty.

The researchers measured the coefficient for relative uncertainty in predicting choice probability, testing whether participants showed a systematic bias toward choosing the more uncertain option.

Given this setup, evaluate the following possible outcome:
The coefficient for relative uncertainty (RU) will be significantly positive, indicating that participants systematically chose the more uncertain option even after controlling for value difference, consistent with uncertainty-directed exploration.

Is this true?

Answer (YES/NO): YES